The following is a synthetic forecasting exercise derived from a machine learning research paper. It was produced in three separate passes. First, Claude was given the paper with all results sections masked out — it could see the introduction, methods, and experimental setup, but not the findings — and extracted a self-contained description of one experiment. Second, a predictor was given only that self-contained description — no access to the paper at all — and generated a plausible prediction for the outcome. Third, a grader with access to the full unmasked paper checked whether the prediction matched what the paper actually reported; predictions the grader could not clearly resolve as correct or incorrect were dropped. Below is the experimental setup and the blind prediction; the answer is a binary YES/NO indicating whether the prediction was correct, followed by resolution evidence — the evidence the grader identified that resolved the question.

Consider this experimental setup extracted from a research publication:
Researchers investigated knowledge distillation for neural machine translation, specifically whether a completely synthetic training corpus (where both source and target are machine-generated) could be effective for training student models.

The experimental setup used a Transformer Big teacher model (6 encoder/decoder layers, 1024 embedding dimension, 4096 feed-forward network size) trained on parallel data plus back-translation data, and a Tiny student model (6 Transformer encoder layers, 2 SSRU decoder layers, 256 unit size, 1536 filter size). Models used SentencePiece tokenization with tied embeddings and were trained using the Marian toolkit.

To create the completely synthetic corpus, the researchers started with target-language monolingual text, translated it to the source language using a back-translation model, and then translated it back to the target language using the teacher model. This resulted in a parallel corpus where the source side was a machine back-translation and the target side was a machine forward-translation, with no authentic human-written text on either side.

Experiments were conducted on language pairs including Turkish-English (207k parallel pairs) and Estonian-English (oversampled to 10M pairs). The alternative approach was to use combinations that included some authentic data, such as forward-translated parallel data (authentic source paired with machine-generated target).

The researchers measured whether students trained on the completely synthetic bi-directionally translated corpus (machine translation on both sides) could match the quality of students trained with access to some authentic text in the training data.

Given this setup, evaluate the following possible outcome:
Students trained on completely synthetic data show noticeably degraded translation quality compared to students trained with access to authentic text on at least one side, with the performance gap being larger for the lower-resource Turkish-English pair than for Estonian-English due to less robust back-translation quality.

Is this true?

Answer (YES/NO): NO